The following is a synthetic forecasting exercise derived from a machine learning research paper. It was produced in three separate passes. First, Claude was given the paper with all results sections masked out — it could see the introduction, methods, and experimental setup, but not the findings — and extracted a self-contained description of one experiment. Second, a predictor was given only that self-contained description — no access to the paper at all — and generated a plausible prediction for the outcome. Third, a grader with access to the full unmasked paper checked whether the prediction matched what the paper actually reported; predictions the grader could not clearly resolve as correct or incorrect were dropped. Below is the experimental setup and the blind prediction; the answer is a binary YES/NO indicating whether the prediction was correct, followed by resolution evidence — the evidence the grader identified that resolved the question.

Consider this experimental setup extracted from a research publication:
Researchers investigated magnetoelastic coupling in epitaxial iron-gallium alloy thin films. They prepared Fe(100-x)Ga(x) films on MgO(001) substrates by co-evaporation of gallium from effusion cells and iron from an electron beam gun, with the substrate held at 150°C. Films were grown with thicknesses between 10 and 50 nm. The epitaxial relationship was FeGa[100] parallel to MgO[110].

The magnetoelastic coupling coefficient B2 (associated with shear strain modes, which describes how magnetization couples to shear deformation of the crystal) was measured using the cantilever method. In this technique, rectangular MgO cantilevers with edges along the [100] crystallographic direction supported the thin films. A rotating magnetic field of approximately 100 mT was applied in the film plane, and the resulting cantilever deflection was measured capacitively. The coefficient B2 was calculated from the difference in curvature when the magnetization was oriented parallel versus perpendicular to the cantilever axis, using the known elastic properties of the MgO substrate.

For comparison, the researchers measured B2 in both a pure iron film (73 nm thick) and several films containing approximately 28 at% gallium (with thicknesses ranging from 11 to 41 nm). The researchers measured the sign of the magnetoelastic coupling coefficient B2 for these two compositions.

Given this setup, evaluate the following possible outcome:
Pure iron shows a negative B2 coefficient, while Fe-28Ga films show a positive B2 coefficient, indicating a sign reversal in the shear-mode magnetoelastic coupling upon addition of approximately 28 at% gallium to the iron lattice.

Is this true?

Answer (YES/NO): NO